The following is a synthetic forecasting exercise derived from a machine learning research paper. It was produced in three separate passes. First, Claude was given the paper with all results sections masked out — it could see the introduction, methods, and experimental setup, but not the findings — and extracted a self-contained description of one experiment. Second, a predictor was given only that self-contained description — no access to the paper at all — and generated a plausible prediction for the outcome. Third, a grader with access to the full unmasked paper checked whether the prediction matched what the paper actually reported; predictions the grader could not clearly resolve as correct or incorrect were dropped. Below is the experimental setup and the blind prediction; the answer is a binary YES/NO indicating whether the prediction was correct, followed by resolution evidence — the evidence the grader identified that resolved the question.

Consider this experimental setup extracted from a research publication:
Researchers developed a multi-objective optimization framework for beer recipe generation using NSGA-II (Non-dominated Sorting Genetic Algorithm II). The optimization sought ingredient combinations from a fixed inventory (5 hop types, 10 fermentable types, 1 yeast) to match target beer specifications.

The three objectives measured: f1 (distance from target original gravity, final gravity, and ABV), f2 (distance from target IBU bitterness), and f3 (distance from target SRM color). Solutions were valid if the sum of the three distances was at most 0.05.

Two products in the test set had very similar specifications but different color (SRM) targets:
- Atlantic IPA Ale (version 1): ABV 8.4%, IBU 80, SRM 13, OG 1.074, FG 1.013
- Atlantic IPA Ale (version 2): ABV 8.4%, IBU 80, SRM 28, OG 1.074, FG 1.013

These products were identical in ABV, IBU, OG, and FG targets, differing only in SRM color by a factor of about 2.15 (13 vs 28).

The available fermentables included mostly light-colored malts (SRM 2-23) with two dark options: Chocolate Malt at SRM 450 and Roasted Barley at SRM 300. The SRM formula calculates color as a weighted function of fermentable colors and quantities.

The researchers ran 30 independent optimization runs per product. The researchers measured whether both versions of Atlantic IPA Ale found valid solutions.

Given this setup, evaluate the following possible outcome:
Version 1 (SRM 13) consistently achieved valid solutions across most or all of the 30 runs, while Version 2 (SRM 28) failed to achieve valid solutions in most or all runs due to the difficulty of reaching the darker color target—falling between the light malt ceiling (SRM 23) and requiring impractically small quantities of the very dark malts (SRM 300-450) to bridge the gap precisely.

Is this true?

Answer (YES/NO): NO